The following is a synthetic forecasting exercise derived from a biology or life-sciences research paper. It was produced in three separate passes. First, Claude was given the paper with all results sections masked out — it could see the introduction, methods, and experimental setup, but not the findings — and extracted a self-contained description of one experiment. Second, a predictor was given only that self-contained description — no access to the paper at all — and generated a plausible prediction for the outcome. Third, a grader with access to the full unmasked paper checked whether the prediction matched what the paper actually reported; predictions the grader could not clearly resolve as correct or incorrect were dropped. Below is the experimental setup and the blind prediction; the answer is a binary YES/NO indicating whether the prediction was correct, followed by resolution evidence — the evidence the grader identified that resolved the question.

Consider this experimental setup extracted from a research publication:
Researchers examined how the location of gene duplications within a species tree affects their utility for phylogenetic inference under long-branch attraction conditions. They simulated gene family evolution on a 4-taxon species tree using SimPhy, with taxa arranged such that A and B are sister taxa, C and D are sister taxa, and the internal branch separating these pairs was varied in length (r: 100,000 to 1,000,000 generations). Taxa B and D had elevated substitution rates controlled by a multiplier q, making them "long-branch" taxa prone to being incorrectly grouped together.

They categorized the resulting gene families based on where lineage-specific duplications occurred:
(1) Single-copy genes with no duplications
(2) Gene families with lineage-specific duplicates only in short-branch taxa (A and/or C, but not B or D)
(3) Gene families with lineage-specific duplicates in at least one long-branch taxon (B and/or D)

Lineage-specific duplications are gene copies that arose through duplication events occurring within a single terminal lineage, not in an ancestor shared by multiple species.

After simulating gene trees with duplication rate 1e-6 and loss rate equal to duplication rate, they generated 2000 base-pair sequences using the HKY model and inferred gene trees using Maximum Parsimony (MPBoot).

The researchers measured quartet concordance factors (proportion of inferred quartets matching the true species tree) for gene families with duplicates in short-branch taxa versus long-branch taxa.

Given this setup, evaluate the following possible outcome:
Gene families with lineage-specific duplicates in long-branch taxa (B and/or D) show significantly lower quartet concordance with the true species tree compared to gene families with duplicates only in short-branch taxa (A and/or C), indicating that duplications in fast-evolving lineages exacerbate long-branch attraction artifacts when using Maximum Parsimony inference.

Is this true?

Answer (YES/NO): NO